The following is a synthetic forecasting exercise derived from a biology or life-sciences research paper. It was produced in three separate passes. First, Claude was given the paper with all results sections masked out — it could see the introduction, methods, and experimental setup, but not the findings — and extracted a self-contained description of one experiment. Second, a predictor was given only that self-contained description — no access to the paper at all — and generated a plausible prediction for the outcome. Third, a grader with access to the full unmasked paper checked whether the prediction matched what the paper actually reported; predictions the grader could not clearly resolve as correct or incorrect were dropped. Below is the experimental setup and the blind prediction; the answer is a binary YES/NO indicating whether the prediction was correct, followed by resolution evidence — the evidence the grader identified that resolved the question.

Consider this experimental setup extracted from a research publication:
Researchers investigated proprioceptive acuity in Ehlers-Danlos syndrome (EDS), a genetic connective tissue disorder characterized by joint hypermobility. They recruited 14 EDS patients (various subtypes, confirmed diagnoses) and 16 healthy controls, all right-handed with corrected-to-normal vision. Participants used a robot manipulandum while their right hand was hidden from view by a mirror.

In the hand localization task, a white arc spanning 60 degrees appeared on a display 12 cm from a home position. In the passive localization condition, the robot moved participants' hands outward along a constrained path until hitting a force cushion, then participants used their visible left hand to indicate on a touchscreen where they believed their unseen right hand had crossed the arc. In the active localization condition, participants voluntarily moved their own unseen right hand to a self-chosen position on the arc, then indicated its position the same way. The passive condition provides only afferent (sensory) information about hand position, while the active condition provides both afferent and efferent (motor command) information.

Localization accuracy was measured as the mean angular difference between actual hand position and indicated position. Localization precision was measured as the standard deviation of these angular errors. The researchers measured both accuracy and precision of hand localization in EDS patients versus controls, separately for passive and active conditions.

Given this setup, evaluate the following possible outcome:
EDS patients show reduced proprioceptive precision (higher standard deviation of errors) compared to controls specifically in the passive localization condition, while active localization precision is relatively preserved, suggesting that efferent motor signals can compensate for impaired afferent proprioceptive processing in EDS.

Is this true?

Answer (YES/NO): YES